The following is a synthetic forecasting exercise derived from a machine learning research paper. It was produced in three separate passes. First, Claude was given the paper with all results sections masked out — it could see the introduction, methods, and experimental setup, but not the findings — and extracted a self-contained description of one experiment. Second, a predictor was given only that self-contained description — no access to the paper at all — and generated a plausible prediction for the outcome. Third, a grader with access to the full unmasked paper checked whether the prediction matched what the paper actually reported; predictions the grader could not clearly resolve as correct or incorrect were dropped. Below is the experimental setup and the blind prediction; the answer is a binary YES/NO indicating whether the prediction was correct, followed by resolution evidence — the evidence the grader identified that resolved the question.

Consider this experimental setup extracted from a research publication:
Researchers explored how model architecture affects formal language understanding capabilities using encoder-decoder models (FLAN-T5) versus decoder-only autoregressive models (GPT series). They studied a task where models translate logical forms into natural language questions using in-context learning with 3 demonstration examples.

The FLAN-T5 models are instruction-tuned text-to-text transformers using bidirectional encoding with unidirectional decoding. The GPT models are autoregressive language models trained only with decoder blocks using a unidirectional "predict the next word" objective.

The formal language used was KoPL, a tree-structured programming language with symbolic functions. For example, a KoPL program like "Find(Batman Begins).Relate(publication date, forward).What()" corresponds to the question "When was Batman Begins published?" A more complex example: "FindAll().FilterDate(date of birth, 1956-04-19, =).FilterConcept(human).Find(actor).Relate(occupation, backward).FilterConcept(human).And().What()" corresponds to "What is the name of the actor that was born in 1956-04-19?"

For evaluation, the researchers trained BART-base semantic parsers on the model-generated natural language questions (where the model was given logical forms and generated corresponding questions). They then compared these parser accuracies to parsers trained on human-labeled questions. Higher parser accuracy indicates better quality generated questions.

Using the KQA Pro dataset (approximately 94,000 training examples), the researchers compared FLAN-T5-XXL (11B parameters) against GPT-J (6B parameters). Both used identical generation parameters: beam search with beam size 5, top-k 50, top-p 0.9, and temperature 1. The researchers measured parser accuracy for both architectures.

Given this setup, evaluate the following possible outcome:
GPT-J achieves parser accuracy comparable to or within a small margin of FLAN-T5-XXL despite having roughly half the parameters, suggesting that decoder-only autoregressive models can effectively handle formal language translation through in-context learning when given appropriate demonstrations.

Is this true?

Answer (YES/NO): NO